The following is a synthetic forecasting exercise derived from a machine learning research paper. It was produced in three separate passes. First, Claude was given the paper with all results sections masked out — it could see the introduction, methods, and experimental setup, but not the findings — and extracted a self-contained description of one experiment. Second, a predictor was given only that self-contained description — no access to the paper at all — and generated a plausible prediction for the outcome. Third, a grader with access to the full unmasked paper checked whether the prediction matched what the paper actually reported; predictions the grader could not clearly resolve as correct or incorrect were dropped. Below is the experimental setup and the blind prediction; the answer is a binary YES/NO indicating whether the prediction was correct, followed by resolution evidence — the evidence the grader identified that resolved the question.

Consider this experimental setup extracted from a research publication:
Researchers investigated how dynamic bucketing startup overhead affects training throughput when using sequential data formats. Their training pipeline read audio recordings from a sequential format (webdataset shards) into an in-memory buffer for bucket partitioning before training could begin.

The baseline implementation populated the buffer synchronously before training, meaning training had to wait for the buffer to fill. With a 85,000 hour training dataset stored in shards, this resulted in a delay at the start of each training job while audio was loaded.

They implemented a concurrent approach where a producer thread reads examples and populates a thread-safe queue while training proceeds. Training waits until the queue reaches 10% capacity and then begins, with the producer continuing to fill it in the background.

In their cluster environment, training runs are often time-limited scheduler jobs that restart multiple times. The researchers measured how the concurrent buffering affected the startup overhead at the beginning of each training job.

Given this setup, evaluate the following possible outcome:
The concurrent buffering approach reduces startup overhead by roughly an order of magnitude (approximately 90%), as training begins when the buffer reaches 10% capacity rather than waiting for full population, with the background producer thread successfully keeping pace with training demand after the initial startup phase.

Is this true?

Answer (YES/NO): YES